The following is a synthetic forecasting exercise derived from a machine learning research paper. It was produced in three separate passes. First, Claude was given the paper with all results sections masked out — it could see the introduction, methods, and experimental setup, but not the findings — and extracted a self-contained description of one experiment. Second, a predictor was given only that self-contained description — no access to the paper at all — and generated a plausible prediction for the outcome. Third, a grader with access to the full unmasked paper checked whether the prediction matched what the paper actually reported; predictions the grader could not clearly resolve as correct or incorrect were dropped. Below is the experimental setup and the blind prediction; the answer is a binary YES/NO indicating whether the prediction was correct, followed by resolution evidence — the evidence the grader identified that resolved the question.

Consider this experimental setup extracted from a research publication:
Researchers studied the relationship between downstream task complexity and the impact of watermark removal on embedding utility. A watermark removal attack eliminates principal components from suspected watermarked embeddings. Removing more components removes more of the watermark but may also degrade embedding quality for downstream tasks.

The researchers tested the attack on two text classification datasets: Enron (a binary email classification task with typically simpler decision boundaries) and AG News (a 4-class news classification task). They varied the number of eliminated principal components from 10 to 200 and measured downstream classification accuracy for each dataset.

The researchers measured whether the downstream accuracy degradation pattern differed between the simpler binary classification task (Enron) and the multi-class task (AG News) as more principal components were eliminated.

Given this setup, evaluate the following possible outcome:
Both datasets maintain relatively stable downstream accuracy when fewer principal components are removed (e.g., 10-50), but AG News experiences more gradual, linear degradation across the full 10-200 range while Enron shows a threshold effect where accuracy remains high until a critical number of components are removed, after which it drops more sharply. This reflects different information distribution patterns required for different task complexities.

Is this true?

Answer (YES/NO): NO